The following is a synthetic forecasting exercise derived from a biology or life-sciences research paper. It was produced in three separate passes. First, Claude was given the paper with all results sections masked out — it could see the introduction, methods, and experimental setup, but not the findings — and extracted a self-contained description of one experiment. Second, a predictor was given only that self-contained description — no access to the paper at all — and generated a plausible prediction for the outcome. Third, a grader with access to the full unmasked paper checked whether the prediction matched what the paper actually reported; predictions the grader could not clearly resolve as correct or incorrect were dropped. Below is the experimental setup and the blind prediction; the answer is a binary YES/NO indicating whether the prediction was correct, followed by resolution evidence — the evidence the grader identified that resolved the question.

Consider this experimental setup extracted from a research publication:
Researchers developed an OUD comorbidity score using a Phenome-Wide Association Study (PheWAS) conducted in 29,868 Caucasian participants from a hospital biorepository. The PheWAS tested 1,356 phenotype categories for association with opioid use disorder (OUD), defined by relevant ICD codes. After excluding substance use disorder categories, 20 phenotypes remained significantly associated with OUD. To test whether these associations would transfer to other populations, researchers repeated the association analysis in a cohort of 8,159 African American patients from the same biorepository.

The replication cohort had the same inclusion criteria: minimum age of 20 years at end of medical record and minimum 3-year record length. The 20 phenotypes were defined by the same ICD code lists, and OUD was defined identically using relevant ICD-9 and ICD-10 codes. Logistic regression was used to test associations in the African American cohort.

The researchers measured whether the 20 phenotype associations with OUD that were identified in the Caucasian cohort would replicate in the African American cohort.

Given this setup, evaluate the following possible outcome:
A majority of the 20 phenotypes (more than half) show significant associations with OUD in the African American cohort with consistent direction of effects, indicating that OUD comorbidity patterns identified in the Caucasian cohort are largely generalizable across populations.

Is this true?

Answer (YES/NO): YES